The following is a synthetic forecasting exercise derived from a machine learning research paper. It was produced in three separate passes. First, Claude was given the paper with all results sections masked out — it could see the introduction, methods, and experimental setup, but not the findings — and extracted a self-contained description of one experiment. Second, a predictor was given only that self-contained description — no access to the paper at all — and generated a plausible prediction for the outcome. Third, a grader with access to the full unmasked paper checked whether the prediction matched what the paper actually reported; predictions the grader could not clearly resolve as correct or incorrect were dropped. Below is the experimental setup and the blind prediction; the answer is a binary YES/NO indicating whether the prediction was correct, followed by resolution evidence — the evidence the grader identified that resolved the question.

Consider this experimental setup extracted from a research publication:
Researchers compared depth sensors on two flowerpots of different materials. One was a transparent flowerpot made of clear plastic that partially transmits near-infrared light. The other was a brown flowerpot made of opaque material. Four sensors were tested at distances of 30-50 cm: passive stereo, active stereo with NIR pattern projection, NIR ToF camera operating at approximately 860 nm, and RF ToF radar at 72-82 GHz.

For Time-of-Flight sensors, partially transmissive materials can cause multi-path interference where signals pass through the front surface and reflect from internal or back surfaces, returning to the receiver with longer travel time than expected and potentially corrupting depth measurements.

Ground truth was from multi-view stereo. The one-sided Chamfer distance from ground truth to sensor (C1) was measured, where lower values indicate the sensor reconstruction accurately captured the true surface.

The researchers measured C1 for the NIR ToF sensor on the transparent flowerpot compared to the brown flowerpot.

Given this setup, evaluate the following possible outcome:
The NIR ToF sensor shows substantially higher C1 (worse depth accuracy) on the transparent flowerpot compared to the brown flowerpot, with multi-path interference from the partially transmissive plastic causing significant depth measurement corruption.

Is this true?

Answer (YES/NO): YES